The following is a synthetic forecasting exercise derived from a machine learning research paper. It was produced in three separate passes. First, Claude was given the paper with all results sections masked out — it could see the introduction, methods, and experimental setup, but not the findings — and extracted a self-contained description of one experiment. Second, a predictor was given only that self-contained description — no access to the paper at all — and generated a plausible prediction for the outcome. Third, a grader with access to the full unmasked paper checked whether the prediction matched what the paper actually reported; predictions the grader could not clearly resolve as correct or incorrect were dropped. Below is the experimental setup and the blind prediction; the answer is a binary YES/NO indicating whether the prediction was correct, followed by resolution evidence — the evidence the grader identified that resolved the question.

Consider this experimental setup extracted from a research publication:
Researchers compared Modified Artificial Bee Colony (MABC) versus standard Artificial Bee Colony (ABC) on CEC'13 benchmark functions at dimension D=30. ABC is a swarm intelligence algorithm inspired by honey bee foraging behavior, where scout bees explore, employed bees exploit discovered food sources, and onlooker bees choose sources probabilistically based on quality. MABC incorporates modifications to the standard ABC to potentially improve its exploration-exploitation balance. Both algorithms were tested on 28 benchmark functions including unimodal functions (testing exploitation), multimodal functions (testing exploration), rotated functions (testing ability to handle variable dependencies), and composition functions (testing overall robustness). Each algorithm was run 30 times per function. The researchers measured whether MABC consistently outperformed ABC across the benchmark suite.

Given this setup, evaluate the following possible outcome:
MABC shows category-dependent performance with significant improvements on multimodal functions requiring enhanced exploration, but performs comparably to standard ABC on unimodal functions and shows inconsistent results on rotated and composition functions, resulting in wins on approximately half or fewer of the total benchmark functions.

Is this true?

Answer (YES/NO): NO